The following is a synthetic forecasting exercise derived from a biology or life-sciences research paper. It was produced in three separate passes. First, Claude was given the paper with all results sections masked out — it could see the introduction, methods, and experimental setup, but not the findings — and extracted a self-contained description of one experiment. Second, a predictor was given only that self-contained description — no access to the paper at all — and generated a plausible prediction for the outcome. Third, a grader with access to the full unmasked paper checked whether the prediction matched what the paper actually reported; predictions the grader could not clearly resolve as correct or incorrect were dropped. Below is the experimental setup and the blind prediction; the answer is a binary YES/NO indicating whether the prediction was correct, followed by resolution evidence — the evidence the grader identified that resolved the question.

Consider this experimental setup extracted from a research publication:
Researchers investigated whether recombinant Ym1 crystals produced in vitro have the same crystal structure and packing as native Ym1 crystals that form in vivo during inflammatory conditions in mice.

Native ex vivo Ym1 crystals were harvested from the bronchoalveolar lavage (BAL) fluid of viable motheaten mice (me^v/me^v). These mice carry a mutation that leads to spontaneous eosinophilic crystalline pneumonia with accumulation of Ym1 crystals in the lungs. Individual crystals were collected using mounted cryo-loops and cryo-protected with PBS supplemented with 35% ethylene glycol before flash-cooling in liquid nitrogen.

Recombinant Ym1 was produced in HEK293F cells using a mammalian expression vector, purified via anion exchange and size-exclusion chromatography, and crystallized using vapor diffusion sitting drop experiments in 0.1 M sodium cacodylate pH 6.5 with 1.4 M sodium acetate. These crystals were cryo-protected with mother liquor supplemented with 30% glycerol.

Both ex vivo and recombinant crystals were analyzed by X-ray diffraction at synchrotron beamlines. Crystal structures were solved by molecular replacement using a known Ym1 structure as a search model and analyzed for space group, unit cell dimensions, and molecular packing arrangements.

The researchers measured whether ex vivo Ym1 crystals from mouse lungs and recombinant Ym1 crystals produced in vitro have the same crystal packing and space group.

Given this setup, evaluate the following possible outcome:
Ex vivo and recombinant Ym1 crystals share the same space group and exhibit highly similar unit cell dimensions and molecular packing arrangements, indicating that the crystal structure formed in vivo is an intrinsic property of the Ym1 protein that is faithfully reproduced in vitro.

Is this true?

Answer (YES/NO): YES